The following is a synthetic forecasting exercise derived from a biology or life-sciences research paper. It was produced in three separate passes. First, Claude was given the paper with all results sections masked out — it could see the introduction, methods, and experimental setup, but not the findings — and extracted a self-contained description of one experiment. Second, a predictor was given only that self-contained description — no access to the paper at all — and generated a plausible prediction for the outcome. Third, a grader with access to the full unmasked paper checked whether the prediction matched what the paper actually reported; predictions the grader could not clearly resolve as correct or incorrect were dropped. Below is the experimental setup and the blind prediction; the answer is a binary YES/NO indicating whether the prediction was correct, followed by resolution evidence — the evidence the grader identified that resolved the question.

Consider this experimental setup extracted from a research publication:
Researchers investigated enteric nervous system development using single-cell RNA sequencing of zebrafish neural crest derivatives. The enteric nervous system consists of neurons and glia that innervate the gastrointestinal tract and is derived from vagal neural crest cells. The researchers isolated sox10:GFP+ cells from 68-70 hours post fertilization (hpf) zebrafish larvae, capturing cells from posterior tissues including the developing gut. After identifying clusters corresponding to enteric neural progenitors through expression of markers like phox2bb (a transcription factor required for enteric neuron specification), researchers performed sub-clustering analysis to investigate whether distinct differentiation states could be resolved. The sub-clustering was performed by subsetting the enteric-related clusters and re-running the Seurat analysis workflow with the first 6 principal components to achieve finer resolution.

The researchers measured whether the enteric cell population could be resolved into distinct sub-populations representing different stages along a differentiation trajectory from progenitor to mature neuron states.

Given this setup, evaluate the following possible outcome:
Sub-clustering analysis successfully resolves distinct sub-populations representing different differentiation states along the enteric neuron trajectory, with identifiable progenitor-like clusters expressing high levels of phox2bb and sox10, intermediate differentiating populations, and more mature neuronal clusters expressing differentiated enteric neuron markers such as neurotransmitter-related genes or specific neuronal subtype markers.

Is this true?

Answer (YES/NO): YES